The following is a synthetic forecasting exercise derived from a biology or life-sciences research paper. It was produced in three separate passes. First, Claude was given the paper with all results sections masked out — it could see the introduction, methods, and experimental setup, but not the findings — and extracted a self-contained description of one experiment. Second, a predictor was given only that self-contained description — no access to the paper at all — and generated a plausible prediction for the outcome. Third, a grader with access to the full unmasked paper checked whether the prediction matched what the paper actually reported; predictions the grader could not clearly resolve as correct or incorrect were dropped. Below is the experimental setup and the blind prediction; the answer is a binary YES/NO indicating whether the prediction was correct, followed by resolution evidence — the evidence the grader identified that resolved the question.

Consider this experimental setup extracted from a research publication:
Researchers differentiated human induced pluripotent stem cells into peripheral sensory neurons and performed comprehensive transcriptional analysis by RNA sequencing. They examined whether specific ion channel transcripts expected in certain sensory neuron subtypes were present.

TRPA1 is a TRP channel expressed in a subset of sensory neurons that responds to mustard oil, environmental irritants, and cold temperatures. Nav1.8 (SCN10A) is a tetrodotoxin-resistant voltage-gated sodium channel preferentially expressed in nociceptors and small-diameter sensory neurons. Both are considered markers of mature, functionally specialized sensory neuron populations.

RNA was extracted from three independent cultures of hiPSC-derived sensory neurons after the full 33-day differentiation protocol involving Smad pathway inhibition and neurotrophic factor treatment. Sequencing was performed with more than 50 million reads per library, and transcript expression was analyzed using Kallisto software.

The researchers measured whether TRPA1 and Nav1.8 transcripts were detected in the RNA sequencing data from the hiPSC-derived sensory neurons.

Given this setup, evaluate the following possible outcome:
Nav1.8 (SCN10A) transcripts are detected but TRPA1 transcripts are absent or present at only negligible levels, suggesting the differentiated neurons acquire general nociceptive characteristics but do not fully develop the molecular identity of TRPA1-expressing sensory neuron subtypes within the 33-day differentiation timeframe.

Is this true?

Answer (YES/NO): NO